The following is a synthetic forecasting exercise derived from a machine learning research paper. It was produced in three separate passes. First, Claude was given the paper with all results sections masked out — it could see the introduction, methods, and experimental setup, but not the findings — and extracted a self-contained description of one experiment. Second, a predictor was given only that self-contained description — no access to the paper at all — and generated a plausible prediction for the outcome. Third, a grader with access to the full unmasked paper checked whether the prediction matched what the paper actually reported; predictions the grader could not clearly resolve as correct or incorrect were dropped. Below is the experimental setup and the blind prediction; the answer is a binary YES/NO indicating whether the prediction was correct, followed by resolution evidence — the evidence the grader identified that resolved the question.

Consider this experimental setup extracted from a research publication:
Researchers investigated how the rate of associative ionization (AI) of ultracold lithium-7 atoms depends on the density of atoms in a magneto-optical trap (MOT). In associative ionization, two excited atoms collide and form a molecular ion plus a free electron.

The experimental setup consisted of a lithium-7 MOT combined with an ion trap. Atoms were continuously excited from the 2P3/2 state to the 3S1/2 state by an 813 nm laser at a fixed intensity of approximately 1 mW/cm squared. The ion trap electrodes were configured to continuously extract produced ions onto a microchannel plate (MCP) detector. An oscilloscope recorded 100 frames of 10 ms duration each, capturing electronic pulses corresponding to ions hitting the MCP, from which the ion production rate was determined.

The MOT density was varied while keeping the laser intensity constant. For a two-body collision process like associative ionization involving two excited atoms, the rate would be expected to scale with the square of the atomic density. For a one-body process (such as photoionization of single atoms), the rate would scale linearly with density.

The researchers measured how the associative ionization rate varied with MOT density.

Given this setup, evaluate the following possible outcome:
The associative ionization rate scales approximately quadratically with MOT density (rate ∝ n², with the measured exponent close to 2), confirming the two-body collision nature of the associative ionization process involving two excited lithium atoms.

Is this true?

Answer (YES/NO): YES